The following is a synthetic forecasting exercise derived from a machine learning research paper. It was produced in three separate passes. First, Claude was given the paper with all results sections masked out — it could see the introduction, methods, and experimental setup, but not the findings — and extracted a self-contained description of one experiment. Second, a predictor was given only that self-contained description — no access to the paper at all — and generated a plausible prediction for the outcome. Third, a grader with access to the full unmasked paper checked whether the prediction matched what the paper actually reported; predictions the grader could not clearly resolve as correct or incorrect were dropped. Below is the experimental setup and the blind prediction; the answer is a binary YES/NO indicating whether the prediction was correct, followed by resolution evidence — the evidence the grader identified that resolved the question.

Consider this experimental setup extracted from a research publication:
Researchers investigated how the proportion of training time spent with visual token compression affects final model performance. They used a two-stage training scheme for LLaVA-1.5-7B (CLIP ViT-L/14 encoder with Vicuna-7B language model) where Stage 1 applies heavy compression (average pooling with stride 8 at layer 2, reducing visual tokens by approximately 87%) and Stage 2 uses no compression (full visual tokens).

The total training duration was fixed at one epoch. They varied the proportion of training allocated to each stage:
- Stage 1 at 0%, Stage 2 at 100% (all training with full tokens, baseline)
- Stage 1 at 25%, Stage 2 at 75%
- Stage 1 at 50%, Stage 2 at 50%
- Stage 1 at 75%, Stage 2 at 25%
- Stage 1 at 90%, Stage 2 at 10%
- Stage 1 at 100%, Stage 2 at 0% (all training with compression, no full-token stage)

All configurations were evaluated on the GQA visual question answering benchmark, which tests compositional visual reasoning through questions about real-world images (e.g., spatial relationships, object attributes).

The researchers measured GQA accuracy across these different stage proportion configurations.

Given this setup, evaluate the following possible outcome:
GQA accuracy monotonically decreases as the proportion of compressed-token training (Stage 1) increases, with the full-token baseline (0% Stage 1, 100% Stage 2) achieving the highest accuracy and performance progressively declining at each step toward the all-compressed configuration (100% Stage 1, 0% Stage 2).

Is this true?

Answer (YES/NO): NO